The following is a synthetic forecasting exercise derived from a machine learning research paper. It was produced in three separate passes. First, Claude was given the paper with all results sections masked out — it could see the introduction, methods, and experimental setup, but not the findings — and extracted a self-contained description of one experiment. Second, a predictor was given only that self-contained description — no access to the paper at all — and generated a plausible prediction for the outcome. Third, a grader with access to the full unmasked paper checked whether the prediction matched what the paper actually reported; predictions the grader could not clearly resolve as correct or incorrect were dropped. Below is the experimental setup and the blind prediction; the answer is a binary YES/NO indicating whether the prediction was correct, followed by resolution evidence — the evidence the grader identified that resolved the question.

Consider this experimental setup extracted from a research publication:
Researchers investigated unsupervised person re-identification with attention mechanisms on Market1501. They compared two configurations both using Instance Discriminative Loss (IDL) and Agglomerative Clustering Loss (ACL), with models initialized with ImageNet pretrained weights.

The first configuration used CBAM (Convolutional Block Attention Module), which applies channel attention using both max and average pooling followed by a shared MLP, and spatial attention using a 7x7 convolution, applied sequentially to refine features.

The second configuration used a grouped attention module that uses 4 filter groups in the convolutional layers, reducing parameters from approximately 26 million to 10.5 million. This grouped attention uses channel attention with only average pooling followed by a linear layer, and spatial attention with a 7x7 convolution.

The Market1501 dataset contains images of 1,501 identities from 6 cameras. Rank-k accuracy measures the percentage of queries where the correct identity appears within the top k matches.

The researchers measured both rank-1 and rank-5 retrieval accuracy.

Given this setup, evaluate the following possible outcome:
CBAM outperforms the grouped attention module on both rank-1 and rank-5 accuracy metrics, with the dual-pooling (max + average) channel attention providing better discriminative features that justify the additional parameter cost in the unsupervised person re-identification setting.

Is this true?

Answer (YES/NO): NO